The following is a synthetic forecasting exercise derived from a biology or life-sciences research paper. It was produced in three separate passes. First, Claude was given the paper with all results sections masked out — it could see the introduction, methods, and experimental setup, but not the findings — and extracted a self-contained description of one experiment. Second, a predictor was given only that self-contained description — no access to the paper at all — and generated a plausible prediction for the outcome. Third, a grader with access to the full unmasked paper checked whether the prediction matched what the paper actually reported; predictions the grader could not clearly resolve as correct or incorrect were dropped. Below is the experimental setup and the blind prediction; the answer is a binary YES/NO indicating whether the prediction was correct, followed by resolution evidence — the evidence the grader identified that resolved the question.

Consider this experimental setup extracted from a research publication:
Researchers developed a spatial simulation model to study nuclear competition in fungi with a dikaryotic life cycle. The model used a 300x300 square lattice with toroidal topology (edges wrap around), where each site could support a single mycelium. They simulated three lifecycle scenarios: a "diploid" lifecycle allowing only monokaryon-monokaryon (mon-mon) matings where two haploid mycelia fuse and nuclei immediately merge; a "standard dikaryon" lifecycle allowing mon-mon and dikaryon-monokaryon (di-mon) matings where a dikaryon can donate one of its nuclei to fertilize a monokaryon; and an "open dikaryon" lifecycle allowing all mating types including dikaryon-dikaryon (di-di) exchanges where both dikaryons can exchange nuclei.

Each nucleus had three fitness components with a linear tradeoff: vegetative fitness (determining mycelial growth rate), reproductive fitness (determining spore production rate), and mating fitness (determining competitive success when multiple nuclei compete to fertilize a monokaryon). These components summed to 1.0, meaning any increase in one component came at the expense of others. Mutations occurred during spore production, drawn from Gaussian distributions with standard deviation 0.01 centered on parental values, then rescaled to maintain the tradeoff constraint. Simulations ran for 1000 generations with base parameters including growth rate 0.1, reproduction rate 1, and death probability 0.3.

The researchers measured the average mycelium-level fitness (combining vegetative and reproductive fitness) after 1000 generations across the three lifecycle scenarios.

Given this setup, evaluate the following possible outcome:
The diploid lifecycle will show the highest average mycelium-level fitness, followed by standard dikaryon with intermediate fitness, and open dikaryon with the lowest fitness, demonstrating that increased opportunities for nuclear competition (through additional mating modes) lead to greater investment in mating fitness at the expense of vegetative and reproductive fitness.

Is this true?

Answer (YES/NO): YES